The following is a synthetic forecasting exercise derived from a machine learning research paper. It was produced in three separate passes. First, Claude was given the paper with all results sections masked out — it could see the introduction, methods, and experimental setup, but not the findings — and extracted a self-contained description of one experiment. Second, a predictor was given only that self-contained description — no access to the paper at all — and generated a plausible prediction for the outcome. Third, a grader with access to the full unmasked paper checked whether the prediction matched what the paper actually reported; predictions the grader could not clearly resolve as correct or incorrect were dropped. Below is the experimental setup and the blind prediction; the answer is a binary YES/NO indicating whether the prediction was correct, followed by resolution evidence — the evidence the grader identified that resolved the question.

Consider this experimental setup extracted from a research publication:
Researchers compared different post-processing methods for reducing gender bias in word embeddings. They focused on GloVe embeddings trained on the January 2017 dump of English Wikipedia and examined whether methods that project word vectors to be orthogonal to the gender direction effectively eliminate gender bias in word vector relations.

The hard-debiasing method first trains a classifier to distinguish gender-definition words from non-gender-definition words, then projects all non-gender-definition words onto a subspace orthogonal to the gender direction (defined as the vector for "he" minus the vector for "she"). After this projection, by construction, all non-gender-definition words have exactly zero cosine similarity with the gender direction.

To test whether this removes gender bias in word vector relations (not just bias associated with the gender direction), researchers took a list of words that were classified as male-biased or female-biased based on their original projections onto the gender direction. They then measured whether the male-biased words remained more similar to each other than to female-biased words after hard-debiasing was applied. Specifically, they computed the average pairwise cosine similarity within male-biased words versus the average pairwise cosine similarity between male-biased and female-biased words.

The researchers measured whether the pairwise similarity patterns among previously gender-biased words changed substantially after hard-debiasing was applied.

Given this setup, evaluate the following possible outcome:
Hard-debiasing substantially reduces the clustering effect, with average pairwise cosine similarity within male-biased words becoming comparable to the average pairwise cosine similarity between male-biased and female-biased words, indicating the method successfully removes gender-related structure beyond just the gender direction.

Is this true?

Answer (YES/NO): NO